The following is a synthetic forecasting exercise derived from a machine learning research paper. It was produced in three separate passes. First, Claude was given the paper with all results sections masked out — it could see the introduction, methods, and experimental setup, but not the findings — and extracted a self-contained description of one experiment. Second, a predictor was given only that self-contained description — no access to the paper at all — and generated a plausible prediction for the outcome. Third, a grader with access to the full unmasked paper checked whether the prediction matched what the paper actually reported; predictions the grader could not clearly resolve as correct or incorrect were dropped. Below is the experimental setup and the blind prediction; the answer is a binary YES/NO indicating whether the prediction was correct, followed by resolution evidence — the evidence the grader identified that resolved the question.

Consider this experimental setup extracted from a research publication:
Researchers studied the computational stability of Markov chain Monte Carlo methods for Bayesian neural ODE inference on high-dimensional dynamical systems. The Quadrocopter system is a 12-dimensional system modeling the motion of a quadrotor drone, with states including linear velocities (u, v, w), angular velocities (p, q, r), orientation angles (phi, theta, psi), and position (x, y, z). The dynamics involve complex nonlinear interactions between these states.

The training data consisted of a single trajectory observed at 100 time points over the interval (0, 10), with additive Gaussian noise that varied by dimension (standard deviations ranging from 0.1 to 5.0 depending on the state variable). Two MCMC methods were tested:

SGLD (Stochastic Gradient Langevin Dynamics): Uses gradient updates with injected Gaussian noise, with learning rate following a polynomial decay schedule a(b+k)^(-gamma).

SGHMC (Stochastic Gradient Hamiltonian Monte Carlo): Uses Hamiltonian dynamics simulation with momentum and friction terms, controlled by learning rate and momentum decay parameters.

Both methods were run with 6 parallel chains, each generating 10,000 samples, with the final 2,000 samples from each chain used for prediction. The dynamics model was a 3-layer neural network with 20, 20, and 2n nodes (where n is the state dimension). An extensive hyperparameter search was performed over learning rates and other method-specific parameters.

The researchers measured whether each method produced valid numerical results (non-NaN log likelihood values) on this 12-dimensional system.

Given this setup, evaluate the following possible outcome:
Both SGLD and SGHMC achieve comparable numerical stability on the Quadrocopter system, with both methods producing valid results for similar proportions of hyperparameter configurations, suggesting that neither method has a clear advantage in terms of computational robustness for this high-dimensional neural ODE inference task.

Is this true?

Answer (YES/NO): NO